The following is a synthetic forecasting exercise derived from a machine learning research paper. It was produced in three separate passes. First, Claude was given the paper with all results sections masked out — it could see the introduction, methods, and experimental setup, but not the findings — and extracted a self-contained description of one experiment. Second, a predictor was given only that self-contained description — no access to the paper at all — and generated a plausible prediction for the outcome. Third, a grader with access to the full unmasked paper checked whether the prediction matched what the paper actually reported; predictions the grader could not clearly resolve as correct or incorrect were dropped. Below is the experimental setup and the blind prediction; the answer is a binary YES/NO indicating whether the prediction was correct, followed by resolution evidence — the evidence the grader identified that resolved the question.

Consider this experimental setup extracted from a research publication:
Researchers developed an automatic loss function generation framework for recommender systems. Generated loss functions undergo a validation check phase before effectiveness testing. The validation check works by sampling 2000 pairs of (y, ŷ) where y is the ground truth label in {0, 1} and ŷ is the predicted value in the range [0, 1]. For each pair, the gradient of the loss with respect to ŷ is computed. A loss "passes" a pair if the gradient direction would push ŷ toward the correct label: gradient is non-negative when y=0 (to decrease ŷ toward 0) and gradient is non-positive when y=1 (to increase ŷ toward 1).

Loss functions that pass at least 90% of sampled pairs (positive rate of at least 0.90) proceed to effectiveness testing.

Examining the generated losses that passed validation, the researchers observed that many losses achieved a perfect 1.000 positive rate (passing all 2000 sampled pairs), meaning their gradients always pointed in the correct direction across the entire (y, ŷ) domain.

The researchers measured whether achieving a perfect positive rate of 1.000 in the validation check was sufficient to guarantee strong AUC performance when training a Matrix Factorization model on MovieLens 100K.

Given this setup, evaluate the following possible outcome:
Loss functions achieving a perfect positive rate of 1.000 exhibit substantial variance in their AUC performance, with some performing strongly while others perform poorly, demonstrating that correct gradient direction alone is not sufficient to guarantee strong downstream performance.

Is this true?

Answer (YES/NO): YES